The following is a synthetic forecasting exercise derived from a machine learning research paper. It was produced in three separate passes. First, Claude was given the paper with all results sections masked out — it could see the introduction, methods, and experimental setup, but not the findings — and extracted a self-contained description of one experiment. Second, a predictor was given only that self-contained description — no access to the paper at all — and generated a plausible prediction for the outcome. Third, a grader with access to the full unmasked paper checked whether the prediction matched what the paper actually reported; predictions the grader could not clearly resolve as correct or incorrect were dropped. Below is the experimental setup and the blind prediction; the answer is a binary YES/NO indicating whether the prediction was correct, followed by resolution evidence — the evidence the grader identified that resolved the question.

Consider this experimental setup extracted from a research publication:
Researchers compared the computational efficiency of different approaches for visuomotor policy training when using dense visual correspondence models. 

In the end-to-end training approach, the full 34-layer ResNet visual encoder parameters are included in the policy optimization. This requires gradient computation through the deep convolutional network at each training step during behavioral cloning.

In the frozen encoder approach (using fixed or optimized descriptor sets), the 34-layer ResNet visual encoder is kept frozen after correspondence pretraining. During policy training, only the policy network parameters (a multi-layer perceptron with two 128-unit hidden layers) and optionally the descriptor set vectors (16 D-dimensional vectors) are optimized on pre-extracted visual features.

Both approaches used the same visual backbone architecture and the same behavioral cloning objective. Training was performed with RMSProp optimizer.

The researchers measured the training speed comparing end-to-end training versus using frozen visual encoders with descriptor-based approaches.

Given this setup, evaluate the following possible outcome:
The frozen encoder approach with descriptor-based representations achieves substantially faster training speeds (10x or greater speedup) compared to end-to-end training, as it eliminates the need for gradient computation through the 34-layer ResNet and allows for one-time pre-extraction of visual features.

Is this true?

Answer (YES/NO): YES